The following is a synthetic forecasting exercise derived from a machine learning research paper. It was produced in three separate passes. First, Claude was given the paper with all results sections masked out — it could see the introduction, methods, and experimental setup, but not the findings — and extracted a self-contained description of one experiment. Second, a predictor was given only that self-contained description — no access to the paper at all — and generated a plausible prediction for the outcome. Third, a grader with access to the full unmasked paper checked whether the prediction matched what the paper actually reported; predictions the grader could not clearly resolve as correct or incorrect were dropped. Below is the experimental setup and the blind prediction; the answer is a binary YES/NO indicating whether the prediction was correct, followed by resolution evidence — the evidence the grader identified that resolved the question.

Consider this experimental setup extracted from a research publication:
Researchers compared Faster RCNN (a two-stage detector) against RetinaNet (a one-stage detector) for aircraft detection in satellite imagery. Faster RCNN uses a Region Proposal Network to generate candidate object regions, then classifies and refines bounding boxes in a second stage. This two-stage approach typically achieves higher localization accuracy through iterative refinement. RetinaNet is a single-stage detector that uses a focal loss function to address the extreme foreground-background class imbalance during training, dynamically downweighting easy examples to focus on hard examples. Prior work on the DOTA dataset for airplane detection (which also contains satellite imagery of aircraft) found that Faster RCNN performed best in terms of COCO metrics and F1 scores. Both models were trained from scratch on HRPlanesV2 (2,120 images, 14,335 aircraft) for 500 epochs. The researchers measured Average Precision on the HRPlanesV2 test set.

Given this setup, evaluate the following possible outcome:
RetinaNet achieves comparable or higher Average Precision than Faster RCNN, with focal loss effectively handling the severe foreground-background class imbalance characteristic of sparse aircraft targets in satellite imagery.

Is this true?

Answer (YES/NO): NO